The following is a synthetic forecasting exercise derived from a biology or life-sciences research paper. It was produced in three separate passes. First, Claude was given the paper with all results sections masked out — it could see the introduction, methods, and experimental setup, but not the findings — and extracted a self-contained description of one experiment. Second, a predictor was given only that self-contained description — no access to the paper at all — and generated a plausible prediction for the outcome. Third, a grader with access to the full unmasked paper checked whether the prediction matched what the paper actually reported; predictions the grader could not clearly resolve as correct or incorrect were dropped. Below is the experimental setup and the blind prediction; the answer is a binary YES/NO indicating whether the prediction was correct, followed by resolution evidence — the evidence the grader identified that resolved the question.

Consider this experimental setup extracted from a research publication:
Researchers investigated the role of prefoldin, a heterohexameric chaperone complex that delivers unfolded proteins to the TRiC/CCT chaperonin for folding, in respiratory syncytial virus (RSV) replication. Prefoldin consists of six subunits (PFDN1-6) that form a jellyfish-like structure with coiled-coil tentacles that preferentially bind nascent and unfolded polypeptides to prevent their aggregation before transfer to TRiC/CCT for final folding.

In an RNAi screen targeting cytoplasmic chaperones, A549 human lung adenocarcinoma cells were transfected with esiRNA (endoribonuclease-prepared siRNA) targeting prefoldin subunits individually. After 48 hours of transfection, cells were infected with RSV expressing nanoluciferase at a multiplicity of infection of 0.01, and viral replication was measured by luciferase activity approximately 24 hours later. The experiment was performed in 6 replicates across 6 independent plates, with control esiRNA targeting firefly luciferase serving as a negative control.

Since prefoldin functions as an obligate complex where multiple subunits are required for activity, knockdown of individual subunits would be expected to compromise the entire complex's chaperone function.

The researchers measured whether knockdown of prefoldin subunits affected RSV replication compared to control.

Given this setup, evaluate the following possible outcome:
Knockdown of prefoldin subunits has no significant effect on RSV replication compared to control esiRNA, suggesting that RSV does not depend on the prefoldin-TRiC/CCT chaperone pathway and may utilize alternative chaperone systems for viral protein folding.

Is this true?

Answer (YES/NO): NO